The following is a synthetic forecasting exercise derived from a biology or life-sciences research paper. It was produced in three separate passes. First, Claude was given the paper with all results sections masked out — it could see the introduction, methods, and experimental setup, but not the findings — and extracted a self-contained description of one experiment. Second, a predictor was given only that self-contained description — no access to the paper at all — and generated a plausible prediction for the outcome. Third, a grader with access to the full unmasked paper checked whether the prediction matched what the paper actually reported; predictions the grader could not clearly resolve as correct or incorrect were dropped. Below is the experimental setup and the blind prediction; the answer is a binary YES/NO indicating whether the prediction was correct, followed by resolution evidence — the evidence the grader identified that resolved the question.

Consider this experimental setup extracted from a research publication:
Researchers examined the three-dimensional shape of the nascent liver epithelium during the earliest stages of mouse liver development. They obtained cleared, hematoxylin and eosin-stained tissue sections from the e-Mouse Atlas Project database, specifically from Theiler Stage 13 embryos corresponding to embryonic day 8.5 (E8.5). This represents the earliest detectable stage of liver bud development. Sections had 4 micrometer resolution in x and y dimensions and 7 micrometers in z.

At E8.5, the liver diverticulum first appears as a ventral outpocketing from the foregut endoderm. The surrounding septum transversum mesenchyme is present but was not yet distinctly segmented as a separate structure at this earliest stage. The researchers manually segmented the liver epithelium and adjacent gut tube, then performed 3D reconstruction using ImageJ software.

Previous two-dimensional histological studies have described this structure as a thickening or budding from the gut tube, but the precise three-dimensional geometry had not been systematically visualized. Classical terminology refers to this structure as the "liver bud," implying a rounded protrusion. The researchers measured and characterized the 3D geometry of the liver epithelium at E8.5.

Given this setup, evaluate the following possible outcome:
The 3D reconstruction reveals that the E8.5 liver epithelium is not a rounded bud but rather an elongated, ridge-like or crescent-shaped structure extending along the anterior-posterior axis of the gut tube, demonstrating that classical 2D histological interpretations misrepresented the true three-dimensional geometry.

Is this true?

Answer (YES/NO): NO